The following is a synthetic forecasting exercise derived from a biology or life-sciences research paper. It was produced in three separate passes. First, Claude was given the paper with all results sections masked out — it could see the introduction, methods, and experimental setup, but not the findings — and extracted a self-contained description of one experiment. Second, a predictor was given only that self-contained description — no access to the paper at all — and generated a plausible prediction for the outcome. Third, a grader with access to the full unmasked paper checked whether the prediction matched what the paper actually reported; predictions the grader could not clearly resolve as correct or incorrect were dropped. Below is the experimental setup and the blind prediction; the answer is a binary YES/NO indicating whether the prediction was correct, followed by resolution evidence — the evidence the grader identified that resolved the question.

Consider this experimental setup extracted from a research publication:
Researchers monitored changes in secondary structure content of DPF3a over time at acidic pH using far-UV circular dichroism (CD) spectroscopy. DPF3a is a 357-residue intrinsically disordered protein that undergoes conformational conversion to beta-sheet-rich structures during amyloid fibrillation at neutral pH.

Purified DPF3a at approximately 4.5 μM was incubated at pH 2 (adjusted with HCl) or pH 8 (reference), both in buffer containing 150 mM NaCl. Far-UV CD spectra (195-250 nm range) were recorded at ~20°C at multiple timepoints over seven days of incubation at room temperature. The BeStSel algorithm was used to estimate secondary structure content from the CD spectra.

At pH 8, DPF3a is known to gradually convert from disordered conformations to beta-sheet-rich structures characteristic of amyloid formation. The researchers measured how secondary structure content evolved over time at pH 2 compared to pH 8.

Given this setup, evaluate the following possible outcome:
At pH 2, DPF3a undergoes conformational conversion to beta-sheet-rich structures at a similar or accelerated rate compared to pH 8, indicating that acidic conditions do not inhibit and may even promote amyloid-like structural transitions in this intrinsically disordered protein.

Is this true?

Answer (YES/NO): NO